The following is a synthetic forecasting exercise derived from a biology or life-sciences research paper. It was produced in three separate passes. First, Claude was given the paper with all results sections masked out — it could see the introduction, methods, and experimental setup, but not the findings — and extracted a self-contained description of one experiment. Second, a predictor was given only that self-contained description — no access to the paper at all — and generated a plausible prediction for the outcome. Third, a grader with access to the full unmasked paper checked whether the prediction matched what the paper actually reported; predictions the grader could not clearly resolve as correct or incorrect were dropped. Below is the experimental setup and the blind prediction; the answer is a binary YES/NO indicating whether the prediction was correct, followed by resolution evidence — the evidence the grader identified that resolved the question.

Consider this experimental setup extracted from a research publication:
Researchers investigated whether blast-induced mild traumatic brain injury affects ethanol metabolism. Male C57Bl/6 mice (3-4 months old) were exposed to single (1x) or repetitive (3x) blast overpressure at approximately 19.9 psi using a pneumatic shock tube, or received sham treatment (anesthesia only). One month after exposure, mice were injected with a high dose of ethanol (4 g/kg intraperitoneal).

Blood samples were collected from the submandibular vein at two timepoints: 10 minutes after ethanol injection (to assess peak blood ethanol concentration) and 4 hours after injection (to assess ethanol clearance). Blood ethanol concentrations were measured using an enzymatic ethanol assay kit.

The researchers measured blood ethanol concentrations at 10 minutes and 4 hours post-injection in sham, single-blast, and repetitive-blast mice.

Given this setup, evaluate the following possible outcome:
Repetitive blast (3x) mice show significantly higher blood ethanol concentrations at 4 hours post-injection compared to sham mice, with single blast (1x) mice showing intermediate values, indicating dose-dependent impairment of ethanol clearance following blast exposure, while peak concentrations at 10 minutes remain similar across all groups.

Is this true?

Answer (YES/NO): NO